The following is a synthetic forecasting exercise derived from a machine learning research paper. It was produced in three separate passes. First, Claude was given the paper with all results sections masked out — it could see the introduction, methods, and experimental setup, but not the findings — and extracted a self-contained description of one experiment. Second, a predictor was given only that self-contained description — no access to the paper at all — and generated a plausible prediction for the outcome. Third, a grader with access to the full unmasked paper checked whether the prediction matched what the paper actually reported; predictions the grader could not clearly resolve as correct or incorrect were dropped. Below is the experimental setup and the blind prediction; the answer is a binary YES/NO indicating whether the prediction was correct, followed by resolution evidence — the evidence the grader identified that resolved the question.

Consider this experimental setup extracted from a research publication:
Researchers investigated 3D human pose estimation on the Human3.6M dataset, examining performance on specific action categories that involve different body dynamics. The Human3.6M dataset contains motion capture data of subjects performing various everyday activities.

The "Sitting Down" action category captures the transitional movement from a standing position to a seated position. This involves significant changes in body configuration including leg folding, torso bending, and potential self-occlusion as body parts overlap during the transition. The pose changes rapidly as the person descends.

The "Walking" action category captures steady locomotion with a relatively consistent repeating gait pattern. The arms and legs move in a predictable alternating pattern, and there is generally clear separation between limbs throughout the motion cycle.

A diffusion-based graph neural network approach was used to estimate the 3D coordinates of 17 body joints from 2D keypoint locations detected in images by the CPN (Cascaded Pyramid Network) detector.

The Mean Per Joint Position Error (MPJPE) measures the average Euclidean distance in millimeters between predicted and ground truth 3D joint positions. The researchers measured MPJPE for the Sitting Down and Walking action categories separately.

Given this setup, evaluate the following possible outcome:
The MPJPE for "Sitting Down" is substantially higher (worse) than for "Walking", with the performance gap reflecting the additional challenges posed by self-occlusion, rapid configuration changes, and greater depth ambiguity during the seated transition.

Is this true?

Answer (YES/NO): YES